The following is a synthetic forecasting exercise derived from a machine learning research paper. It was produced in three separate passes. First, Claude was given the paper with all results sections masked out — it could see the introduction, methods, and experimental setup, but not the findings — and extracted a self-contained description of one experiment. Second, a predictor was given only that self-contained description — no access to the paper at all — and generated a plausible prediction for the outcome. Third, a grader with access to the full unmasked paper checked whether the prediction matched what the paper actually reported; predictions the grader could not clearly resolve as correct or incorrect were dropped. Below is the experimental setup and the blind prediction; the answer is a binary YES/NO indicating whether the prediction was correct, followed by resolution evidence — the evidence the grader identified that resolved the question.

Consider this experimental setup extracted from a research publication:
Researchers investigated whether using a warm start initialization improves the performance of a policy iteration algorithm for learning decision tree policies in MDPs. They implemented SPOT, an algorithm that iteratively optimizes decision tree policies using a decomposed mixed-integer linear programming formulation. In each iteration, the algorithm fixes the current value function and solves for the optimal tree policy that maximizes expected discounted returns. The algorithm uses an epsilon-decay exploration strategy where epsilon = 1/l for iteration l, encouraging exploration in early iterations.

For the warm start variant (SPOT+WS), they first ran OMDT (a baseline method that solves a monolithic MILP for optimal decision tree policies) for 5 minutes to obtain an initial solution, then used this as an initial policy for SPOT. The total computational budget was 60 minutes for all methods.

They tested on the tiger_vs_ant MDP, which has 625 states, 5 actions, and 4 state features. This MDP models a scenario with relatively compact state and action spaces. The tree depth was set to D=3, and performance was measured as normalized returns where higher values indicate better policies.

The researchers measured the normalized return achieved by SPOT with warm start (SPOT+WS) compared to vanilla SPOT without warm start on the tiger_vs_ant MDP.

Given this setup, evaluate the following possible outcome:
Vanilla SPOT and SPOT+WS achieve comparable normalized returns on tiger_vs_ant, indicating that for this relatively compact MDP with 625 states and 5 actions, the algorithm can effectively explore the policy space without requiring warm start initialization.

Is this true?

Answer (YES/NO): NO